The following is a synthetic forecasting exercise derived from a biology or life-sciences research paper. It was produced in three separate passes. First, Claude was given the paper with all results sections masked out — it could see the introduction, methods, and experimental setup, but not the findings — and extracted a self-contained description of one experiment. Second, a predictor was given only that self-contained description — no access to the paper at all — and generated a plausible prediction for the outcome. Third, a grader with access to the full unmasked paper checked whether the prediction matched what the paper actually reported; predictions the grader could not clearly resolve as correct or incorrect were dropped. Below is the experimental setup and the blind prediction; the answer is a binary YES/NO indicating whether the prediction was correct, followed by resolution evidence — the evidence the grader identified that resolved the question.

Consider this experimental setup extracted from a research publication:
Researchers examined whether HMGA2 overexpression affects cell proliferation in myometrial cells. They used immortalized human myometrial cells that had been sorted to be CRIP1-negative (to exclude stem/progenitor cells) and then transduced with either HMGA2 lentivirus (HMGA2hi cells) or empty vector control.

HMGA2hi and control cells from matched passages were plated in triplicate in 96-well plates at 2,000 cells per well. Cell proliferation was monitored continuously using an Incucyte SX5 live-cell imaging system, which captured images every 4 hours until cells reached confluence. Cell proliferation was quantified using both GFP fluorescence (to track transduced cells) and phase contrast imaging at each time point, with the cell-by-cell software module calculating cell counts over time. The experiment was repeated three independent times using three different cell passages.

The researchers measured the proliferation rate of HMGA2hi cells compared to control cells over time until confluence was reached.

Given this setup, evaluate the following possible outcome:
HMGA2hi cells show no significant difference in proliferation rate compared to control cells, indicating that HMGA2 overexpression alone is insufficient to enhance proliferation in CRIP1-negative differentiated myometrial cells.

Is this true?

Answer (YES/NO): NO